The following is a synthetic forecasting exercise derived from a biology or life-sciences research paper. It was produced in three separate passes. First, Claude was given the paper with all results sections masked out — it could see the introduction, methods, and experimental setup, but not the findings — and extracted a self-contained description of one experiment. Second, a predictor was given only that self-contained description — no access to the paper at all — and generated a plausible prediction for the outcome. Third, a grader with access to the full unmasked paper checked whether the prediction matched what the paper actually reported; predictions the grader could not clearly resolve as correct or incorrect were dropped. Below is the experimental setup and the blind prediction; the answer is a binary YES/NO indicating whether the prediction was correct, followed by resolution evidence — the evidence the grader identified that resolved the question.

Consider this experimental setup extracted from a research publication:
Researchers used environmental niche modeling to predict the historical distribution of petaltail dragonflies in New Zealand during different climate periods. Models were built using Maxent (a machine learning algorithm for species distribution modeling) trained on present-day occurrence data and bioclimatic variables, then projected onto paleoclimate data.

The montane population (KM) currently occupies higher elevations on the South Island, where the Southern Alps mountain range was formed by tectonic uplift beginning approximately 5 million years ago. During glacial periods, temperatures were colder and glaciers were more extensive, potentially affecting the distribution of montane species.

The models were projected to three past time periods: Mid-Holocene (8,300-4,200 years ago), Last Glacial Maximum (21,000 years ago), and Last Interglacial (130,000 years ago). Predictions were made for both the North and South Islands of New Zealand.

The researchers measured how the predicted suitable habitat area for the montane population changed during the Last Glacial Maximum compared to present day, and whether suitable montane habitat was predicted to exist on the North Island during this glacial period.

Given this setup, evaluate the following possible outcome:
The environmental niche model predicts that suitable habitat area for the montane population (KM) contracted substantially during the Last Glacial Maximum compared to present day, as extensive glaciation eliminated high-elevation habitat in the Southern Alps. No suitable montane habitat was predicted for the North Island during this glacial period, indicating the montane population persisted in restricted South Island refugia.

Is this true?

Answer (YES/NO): NO